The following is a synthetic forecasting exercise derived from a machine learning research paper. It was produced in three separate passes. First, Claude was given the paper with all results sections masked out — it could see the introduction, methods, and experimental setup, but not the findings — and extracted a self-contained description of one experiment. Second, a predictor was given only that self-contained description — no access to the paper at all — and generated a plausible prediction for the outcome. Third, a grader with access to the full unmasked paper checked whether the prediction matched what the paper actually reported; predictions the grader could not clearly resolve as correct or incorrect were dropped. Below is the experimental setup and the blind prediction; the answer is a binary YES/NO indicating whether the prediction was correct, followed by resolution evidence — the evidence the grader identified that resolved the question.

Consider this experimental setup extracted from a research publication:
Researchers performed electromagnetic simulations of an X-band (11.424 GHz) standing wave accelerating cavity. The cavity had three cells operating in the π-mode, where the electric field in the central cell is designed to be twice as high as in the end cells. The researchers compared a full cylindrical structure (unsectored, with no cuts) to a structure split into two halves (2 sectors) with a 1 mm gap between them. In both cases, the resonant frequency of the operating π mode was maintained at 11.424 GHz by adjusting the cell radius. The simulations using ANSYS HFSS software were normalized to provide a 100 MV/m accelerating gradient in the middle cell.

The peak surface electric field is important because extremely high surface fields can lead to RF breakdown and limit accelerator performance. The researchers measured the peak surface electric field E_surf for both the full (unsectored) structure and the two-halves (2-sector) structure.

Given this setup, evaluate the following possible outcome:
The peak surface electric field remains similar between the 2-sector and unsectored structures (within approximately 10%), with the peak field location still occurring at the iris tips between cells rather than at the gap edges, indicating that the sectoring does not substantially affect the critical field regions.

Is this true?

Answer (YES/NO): NO